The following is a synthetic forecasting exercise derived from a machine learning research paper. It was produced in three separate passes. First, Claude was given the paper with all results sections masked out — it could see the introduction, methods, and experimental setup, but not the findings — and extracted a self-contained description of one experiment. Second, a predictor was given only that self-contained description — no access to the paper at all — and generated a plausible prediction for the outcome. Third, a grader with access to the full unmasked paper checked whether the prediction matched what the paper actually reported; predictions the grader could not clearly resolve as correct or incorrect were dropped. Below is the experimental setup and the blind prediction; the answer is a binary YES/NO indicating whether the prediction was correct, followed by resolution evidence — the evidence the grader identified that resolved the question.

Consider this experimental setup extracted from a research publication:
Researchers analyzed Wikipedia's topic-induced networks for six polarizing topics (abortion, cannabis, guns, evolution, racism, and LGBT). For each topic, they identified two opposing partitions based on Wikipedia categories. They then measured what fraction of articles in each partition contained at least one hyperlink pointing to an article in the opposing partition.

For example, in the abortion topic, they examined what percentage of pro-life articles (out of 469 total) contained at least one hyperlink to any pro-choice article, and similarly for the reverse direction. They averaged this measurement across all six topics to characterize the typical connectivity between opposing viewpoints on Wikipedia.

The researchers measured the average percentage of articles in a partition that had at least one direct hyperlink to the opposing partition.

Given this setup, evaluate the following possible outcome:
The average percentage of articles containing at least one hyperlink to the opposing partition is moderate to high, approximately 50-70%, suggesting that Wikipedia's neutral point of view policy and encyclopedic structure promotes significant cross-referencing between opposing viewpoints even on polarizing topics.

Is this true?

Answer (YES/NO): NO